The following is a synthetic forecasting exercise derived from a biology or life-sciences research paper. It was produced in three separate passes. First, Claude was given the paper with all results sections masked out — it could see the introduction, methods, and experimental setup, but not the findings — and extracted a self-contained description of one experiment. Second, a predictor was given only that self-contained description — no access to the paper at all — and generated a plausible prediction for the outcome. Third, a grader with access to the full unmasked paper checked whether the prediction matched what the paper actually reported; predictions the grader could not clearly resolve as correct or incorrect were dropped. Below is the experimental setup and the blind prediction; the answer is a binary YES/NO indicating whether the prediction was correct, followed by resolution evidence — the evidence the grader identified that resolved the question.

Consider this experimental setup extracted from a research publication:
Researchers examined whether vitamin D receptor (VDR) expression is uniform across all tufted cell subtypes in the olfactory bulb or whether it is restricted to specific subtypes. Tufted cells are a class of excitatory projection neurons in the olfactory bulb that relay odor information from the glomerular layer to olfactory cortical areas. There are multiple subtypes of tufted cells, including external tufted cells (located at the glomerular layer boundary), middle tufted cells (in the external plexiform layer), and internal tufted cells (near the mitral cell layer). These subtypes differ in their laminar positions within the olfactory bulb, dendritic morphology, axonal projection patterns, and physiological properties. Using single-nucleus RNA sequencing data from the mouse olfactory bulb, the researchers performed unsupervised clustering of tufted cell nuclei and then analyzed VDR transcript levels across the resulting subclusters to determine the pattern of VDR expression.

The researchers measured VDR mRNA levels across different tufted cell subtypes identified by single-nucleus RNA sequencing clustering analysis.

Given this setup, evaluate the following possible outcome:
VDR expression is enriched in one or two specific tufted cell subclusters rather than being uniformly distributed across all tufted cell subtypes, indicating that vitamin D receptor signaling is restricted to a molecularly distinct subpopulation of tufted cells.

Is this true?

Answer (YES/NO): YES